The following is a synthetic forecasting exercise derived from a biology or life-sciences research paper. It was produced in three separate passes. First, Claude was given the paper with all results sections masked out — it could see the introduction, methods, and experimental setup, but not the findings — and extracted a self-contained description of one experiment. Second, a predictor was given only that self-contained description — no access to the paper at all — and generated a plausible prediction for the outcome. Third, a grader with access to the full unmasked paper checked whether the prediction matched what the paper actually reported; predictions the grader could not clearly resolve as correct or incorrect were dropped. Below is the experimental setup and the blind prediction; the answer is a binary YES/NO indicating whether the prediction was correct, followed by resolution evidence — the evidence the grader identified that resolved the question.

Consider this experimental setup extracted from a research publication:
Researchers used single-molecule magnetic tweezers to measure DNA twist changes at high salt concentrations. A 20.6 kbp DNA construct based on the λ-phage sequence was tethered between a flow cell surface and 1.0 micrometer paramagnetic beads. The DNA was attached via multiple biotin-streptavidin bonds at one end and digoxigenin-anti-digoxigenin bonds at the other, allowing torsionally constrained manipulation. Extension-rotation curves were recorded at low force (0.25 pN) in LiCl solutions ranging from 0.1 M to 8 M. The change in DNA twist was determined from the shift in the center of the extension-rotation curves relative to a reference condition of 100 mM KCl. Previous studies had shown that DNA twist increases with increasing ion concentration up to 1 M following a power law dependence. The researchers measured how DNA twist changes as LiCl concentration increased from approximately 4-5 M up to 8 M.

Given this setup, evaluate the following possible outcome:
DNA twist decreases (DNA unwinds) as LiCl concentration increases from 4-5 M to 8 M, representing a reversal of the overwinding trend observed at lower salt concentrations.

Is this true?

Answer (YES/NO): NO